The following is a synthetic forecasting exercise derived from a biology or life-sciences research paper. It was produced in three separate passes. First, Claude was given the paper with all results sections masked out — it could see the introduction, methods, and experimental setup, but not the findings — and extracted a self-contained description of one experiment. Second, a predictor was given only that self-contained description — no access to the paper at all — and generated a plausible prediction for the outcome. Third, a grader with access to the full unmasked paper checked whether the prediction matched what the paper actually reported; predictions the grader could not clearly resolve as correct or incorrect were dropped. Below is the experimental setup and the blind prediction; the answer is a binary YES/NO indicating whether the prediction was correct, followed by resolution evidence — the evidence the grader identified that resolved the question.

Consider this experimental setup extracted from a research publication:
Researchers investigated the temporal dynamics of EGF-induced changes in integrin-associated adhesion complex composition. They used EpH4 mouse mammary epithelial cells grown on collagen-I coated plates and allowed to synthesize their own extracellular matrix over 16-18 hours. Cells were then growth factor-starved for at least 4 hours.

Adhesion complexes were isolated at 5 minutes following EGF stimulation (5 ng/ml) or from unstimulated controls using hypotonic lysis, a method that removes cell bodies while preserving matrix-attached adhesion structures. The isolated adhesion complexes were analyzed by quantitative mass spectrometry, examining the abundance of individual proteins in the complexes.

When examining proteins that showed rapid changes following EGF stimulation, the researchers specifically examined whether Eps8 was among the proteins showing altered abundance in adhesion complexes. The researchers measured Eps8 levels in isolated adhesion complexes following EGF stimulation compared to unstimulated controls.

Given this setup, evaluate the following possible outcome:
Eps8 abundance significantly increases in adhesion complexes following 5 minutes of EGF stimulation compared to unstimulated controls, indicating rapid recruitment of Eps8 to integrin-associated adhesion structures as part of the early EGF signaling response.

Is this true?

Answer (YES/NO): NO